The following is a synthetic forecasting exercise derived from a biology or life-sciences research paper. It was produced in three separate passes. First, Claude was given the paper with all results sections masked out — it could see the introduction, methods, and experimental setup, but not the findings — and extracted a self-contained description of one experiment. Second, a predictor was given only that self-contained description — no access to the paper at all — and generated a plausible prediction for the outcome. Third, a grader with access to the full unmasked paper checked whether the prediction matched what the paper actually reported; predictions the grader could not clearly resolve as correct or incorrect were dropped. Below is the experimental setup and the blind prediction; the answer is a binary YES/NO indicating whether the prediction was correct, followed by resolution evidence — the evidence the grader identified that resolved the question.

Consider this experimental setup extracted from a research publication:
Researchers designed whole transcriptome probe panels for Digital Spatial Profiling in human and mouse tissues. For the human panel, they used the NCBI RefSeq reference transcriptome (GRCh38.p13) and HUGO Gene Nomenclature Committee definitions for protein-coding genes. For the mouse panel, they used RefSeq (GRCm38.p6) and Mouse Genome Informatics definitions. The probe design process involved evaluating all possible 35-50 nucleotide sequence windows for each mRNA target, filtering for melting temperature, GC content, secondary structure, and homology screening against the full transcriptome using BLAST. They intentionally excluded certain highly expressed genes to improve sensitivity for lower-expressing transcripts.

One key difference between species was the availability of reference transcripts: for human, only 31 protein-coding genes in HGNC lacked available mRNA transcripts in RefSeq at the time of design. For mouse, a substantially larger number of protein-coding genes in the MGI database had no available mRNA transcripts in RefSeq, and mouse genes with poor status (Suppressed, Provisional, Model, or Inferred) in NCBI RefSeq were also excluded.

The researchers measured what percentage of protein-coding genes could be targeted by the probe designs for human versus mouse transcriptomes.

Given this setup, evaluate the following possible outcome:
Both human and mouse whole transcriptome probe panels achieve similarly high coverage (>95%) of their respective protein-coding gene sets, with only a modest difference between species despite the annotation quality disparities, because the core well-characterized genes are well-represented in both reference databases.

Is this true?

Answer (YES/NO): YES